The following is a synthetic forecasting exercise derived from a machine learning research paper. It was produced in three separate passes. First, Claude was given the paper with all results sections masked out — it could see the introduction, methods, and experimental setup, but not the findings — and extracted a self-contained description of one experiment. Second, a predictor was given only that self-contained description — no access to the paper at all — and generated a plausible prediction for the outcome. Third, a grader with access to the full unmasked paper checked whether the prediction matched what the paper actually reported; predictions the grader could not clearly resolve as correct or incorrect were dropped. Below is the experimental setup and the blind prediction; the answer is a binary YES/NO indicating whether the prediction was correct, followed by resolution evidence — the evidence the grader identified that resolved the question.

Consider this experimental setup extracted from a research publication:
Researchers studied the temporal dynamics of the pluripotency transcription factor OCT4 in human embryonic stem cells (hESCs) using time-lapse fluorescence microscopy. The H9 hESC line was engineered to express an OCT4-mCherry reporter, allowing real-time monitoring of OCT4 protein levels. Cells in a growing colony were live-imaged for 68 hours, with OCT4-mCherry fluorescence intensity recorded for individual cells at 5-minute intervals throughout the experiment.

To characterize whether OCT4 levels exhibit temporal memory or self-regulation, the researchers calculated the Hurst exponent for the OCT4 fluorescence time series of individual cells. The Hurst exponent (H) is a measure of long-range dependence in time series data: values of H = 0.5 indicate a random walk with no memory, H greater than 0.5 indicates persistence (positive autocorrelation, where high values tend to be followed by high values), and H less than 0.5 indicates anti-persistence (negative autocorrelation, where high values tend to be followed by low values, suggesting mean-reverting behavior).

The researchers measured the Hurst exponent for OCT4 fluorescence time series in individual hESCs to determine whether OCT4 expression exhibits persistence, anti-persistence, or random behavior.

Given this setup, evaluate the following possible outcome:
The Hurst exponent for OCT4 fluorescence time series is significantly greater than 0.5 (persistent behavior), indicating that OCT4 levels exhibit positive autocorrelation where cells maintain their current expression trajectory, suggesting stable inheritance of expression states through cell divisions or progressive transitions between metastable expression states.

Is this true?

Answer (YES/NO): NO